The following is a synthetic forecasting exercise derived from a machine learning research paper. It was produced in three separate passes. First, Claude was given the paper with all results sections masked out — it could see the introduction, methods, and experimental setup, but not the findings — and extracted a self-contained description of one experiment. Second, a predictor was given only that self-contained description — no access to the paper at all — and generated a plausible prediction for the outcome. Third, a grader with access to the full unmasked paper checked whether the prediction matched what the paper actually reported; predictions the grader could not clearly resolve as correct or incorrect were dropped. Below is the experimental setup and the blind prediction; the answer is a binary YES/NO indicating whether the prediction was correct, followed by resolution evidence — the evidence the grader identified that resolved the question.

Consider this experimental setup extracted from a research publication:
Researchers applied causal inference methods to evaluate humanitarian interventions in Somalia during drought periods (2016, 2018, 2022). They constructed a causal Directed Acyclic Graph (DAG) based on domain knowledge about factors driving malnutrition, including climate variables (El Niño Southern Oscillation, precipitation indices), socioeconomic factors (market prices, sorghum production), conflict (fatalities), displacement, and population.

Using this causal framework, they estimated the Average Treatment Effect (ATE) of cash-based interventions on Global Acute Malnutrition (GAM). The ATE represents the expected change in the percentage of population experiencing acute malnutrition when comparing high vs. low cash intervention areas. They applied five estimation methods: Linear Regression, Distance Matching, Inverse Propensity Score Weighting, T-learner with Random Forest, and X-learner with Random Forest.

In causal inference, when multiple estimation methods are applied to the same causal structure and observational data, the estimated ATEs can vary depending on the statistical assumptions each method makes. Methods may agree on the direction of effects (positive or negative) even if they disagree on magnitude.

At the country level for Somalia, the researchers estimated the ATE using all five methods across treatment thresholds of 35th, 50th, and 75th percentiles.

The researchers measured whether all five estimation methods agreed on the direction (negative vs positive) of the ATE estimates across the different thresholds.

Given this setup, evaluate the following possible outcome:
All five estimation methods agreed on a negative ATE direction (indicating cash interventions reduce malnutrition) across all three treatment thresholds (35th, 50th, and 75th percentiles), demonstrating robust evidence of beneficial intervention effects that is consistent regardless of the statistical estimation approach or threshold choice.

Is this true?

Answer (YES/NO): NO